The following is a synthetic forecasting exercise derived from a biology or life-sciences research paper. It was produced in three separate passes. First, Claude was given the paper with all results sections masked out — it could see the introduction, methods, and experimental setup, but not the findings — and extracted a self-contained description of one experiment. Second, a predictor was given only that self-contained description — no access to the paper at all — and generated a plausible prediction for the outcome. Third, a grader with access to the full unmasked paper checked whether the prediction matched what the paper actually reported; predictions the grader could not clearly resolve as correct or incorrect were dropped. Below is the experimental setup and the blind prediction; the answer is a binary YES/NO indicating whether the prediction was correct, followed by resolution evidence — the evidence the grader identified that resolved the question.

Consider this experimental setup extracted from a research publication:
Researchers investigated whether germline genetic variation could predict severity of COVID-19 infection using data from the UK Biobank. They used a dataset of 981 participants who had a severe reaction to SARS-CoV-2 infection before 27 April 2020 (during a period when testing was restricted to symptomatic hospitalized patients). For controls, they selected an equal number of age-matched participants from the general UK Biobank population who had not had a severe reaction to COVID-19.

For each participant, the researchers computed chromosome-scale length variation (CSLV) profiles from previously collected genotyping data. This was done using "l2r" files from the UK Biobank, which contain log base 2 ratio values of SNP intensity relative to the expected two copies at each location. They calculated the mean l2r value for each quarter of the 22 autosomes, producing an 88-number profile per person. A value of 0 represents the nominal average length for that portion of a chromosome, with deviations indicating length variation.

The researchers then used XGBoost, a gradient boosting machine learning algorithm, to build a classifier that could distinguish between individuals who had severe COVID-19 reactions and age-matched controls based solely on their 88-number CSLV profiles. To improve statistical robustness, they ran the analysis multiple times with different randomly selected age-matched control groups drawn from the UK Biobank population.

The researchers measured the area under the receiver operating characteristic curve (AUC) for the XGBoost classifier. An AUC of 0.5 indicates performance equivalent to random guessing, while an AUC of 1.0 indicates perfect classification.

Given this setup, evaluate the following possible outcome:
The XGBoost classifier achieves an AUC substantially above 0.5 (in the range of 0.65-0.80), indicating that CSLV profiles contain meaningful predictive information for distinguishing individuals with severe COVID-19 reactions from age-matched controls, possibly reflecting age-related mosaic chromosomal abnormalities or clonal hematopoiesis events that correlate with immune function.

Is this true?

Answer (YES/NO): NO